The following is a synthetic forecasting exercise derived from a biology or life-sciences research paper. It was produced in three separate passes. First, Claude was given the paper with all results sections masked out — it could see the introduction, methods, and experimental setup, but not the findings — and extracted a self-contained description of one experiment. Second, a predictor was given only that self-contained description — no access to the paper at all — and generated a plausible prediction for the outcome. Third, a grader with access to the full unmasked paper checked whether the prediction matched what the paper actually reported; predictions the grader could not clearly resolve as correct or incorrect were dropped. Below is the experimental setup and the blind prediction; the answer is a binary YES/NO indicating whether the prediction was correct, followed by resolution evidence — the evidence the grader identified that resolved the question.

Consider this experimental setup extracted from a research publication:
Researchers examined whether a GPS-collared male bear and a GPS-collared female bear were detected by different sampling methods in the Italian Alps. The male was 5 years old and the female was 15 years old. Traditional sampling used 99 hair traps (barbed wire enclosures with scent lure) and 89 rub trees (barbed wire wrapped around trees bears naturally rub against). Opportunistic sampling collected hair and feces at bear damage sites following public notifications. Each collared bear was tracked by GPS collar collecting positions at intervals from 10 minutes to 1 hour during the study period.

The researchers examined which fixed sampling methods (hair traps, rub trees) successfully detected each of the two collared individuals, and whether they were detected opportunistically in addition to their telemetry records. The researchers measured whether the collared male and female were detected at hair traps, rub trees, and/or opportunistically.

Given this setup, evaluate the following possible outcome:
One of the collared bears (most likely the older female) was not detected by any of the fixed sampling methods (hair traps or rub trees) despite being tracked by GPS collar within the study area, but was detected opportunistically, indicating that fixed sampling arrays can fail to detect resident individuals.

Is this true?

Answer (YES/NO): NO